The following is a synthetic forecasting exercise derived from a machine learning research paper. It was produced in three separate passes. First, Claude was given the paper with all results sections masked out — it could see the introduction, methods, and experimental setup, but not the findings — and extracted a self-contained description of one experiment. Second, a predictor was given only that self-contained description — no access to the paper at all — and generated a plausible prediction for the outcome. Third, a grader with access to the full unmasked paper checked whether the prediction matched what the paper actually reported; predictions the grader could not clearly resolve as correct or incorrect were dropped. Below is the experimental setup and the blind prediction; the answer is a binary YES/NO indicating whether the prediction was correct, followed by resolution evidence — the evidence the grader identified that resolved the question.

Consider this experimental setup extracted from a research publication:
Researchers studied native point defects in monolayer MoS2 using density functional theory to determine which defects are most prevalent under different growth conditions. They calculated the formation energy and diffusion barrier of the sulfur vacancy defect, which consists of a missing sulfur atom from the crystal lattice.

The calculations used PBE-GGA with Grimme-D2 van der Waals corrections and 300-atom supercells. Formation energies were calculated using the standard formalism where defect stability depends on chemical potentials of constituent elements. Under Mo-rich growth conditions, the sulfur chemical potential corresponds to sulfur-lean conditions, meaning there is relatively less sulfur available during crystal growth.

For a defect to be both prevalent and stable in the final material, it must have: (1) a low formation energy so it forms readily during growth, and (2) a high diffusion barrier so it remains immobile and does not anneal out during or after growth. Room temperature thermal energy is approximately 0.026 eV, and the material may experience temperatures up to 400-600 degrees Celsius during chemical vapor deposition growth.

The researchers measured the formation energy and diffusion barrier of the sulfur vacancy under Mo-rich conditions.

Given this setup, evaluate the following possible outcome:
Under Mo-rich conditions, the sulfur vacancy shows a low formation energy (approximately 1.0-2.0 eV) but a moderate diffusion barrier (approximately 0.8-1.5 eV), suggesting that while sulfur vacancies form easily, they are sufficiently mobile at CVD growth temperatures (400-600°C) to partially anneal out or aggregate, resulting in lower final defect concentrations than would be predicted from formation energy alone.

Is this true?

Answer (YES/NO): NO